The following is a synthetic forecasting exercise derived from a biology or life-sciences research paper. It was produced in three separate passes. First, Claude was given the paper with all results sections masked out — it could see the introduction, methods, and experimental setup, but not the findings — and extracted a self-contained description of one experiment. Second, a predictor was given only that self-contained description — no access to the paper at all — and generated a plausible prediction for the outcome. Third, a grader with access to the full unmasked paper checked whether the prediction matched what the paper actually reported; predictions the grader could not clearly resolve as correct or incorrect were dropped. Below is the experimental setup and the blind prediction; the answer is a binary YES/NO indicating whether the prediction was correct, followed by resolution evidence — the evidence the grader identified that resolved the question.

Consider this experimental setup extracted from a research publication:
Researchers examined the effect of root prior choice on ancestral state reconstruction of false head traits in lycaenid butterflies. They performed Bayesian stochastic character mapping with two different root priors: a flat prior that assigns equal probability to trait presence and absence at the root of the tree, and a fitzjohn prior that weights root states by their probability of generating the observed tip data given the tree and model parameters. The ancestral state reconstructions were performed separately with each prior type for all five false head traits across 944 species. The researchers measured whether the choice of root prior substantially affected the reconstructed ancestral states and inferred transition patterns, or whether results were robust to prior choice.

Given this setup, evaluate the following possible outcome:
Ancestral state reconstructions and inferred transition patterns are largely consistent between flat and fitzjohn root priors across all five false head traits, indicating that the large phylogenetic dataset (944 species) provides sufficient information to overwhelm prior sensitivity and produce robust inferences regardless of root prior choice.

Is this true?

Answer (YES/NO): YES